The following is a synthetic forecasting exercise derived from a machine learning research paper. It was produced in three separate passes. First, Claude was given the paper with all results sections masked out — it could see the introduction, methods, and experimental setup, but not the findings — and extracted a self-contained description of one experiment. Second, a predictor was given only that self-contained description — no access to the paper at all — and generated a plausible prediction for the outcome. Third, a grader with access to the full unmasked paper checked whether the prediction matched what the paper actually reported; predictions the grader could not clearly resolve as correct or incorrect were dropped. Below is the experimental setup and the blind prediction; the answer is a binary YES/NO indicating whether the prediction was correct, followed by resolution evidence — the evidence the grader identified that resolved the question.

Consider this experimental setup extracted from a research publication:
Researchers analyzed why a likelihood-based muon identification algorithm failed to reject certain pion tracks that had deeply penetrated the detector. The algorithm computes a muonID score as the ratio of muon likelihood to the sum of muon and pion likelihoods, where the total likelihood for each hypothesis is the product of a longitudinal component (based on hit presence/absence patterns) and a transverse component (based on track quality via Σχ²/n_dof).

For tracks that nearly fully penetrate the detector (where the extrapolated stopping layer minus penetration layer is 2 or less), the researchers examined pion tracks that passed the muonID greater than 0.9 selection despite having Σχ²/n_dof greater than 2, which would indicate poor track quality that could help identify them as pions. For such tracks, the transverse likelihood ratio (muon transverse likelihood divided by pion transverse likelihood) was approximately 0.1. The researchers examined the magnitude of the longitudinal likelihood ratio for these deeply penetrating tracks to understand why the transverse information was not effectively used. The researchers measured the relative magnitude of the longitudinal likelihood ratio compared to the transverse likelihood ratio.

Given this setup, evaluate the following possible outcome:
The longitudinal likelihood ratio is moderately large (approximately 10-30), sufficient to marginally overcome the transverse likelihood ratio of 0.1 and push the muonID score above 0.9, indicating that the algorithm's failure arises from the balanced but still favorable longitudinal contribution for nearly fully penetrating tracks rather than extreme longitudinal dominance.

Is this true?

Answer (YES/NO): NO